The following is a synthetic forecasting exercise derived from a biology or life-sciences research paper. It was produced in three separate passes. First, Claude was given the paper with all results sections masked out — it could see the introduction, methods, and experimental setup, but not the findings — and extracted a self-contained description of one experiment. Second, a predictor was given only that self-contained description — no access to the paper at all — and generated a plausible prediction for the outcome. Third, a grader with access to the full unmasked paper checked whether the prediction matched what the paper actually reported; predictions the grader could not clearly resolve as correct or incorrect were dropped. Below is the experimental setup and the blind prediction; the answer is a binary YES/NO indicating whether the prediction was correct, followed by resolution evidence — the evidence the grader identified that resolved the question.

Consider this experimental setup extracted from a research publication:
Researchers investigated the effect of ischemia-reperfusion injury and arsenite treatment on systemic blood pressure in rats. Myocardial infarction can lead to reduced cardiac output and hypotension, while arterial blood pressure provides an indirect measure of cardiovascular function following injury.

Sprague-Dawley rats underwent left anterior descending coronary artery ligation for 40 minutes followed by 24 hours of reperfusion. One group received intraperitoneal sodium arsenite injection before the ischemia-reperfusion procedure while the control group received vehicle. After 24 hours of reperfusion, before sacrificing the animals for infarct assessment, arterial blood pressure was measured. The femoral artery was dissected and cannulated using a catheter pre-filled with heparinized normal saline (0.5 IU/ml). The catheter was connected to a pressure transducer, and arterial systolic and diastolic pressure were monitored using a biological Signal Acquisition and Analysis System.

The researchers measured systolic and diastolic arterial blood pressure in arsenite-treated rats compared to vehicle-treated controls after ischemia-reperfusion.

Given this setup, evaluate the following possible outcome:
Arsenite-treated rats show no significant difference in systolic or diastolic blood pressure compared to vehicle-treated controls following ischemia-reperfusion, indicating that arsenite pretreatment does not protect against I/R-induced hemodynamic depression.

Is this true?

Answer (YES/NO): NO